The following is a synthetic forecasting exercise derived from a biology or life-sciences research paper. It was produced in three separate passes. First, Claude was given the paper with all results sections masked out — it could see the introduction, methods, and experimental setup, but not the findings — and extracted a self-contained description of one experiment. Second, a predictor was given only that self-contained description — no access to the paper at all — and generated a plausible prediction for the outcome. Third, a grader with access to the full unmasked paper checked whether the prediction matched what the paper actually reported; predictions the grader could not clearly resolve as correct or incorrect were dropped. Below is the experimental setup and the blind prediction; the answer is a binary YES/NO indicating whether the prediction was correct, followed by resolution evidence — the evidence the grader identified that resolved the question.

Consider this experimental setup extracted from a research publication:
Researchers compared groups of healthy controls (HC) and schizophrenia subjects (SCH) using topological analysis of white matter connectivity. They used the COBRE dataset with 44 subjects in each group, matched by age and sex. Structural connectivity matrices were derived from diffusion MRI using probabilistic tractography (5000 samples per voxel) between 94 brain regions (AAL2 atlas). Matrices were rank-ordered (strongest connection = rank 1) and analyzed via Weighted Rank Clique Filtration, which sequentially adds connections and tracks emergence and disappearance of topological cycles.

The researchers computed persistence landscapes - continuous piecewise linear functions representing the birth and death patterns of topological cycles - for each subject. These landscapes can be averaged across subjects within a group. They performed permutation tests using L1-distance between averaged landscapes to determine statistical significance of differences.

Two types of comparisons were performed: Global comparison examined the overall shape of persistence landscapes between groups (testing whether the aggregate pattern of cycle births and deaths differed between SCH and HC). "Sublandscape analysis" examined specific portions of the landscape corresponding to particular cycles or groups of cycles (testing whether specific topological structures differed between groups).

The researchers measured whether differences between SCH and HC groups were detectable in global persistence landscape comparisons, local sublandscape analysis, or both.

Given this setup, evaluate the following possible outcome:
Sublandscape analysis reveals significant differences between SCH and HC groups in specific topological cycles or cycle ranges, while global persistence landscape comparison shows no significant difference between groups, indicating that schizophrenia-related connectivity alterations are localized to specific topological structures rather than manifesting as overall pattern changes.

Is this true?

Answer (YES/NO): NO